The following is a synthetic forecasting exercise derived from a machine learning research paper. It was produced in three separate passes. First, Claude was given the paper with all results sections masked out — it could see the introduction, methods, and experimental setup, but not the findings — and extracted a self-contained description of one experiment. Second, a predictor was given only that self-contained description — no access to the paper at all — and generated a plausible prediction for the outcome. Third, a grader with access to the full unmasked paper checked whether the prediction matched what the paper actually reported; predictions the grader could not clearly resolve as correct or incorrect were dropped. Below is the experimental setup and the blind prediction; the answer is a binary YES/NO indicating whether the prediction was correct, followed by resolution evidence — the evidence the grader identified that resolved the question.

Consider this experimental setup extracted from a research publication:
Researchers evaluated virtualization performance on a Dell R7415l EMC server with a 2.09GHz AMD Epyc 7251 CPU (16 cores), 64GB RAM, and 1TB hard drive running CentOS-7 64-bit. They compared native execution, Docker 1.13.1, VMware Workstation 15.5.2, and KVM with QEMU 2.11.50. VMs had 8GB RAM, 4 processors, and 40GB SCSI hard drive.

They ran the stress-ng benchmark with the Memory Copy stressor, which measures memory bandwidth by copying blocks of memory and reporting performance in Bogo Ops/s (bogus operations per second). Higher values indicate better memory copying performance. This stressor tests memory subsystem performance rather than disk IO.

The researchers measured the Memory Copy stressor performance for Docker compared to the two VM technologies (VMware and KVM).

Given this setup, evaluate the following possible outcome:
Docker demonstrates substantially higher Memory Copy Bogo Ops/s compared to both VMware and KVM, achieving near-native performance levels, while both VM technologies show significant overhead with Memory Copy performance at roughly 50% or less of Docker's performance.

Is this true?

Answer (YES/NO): NO